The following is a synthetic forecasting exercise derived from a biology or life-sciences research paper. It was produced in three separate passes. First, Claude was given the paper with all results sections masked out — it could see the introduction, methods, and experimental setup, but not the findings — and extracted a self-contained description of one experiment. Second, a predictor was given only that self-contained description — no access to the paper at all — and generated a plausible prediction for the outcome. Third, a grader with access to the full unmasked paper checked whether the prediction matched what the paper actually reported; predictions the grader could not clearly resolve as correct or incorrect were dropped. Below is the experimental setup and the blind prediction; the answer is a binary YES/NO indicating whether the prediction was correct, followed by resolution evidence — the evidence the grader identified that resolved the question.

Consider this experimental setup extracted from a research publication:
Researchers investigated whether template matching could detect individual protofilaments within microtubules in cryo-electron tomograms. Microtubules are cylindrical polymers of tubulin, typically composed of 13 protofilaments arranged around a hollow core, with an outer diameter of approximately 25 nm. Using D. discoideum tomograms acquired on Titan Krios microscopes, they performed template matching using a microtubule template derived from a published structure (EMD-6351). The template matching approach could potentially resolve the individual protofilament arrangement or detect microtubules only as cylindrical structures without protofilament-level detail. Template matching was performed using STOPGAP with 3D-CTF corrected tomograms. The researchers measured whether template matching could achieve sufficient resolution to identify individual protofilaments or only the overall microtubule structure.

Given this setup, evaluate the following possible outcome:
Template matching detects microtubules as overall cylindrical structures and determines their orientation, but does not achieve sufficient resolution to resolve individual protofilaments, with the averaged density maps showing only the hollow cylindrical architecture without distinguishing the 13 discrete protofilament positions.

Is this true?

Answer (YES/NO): NO